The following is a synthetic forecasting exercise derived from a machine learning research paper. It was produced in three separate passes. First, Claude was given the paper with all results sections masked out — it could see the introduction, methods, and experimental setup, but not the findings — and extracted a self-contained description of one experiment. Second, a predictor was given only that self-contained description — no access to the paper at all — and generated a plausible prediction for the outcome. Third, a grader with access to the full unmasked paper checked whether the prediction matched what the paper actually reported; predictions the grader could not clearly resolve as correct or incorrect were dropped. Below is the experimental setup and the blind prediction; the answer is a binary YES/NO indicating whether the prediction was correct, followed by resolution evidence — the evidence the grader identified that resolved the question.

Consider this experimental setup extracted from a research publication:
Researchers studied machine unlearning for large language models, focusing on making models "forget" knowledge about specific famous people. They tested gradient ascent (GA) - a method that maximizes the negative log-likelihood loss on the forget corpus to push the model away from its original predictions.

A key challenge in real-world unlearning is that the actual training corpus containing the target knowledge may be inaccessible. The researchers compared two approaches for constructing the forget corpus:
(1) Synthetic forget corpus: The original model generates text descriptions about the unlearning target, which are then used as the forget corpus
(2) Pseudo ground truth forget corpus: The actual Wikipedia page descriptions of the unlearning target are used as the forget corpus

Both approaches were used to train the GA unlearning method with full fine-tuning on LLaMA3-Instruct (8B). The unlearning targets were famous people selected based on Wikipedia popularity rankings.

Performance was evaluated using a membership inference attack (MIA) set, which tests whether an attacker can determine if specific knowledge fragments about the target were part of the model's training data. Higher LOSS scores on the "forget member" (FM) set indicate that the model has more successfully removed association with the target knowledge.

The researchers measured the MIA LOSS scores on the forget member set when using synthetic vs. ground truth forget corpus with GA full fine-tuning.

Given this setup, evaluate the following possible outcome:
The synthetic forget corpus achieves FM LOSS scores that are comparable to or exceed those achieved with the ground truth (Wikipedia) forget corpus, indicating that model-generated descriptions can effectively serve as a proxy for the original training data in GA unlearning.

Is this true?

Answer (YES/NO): NO